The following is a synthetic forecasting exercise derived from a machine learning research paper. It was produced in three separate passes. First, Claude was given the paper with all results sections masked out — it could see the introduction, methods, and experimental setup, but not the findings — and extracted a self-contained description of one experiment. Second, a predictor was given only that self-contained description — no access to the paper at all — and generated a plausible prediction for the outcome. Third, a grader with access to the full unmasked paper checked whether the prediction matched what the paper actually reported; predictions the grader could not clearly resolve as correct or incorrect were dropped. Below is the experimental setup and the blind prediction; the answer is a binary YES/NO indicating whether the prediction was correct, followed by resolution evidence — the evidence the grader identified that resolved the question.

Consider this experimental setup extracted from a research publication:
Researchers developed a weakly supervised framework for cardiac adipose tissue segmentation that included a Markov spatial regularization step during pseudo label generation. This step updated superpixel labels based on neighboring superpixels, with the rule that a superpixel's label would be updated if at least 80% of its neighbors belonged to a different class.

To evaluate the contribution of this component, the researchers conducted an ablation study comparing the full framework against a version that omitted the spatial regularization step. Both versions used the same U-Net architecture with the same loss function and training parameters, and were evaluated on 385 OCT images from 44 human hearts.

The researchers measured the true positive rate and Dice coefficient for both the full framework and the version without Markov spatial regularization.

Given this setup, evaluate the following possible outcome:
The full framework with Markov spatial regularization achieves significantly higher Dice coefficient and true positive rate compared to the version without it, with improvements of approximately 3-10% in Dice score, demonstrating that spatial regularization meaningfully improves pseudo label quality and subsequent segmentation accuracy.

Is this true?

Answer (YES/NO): NO